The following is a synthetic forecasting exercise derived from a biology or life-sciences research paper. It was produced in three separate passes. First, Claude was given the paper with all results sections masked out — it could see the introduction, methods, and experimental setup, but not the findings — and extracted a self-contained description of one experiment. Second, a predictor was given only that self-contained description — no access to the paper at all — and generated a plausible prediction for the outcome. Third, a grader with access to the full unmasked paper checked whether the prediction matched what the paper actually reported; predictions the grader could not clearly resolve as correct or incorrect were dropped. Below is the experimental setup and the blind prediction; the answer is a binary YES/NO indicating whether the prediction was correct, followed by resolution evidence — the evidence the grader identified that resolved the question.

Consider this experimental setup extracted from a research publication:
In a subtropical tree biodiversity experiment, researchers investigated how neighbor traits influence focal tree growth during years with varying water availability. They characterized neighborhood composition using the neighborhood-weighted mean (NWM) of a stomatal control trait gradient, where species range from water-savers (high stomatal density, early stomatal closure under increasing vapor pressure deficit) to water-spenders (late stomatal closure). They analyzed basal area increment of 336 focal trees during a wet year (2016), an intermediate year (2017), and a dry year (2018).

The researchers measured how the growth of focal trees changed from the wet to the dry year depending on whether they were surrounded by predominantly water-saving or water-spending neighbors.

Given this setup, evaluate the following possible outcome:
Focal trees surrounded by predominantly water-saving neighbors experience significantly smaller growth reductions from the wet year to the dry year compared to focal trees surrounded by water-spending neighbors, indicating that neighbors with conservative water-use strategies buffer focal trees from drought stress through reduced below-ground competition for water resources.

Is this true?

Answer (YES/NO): NO